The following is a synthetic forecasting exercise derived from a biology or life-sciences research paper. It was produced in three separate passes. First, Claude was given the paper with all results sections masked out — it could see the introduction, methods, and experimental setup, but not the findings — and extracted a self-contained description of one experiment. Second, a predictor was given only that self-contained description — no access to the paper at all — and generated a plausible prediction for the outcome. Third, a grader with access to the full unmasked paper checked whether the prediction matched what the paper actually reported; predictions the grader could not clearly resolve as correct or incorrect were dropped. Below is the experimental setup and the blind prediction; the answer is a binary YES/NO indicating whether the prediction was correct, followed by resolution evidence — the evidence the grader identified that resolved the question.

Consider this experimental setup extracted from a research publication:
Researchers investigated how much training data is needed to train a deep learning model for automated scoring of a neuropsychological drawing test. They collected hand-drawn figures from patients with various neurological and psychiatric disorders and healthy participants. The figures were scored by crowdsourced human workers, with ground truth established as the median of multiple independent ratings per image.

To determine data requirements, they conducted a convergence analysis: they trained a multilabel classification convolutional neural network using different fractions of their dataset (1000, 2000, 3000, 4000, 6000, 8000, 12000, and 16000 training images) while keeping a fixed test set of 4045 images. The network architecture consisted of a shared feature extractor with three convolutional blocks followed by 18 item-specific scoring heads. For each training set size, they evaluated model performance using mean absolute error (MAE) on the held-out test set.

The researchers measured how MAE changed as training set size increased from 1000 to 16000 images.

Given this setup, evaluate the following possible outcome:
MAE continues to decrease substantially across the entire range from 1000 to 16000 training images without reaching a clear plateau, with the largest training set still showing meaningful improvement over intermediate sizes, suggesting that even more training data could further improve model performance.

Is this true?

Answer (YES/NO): NO